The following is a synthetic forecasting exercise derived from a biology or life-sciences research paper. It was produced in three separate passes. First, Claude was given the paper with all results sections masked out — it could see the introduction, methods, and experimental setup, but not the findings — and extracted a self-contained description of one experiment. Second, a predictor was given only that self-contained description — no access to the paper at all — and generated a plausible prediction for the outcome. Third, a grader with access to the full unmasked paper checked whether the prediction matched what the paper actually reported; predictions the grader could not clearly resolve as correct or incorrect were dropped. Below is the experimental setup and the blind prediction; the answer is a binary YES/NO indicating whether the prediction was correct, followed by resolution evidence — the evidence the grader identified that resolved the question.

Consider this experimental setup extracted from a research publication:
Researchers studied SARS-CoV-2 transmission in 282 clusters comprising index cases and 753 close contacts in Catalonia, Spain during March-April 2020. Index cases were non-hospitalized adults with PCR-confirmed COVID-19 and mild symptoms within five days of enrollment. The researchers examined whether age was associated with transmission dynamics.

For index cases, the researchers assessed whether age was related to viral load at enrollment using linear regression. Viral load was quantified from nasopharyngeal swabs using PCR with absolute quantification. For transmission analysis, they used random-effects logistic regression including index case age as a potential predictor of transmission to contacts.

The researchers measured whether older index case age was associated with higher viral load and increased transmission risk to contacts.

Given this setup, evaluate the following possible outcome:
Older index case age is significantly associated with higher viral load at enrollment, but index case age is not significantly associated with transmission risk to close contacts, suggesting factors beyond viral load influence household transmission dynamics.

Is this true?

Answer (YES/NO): NO